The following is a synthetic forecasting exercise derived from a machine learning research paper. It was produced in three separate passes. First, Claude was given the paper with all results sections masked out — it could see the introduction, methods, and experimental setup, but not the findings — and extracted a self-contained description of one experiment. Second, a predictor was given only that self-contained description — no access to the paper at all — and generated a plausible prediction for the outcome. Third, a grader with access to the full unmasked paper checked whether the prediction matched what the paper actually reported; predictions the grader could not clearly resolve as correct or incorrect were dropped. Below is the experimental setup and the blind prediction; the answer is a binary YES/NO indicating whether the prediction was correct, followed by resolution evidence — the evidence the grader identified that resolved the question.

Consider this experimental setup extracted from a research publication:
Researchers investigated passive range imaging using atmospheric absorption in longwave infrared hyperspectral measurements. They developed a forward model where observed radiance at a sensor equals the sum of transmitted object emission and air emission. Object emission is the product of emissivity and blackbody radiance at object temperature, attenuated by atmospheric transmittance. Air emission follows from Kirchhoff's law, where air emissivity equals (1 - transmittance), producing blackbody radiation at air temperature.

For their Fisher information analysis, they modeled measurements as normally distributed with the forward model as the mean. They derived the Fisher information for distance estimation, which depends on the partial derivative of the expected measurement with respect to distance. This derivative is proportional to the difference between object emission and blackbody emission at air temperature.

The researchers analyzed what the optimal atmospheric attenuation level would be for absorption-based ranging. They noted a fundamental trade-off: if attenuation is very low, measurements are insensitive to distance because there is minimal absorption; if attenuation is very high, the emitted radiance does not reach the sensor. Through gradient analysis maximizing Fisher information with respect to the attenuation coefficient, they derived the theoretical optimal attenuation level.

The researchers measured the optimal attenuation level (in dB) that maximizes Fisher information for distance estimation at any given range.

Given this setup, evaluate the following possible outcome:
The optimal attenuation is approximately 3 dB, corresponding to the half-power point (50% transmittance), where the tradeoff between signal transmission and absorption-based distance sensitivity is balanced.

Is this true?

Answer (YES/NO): NO